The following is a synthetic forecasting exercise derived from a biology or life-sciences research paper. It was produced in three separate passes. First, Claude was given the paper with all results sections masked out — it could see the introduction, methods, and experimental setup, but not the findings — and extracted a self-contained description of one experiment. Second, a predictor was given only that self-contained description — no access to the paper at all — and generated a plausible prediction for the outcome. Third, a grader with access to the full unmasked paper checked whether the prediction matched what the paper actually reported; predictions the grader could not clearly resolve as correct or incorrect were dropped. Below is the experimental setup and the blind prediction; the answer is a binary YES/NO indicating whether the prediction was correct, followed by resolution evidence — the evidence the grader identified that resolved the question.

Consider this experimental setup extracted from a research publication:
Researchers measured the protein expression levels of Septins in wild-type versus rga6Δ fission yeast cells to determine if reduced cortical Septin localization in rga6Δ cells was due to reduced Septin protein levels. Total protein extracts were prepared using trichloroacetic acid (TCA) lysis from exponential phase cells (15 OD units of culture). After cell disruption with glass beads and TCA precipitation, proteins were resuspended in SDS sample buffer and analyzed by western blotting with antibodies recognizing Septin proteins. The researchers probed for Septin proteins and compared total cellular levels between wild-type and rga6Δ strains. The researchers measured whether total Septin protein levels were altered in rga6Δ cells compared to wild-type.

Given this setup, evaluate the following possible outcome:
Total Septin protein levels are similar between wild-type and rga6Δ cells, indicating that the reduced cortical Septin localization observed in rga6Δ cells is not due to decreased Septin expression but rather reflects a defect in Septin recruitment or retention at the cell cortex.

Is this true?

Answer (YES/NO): YES